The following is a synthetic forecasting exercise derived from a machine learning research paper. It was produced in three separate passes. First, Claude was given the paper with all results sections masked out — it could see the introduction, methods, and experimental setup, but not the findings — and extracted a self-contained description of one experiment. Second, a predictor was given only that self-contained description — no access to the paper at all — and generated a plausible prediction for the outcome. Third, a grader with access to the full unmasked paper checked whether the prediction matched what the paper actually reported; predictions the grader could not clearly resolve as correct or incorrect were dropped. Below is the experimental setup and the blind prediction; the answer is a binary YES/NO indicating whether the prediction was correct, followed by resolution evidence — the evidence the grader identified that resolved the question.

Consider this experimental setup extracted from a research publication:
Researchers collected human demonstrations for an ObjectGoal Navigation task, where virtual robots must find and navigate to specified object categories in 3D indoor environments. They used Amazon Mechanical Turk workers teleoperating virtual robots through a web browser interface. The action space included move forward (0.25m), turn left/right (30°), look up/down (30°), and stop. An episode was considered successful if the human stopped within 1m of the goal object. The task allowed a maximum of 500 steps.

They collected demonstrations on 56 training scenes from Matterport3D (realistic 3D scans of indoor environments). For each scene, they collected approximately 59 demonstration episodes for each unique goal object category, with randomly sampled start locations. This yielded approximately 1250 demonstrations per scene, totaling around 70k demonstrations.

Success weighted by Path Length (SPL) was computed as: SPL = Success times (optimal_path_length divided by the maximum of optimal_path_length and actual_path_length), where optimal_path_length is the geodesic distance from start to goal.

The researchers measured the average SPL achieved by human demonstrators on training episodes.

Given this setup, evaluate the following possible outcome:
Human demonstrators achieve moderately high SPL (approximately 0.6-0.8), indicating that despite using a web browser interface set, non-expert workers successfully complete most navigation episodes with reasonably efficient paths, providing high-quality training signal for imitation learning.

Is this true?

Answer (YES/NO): NO